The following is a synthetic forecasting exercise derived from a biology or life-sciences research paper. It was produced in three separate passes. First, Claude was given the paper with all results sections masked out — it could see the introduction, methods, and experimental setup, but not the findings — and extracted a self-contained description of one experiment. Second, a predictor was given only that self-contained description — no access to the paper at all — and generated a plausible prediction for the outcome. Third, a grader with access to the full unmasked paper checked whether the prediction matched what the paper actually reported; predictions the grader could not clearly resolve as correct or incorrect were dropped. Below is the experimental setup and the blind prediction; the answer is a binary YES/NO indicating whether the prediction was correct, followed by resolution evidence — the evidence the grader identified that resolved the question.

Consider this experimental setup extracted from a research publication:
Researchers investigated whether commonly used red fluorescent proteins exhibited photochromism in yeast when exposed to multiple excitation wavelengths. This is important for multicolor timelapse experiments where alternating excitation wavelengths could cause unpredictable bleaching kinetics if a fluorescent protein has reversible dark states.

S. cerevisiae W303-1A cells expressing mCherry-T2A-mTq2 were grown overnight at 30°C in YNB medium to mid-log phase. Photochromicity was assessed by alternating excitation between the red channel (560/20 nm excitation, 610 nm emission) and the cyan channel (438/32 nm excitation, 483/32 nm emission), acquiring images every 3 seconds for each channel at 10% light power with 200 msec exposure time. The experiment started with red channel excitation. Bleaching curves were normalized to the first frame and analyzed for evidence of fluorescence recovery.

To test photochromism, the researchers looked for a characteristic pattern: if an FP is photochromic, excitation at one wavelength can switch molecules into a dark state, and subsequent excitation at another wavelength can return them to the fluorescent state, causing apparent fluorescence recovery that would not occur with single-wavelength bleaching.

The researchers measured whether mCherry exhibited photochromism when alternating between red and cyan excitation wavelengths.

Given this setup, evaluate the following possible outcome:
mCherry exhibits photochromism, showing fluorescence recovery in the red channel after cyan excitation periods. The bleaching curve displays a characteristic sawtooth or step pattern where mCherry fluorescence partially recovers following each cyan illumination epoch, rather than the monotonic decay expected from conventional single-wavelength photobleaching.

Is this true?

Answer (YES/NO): NO